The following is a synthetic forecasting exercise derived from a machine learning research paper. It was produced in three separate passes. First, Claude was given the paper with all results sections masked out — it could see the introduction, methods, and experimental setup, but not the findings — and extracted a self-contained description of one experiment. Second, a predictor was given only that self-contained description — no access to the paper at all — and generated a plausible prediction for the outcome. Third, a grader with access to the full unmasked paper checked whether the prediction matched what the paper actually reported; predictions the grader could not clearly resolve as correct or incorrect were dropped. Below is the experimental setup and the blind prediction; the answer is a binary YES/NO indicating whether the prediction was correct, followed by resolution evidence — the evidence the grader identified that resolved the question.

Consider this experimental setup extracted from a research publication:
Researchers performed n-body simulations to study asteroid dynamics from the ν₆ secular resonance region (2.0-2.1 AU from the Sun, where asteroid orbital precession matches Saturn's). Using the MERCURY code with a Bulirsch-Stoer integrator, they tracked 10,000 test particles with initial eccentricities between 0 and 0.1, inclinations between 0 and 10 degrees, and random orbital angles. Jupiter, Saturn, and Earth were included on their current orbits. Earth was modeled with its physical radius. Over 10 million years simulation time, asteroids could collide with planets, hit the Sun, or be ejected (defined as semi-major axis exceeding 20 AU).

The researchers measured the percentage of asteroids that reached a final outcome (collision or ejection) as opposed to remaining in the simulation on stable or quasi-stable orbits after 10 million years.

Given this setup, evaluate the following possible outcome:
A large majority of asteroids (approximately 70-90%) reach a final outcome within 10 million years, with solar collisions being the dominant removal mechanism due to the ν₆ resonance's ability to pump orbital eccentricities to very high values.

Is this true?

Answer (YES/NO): NO